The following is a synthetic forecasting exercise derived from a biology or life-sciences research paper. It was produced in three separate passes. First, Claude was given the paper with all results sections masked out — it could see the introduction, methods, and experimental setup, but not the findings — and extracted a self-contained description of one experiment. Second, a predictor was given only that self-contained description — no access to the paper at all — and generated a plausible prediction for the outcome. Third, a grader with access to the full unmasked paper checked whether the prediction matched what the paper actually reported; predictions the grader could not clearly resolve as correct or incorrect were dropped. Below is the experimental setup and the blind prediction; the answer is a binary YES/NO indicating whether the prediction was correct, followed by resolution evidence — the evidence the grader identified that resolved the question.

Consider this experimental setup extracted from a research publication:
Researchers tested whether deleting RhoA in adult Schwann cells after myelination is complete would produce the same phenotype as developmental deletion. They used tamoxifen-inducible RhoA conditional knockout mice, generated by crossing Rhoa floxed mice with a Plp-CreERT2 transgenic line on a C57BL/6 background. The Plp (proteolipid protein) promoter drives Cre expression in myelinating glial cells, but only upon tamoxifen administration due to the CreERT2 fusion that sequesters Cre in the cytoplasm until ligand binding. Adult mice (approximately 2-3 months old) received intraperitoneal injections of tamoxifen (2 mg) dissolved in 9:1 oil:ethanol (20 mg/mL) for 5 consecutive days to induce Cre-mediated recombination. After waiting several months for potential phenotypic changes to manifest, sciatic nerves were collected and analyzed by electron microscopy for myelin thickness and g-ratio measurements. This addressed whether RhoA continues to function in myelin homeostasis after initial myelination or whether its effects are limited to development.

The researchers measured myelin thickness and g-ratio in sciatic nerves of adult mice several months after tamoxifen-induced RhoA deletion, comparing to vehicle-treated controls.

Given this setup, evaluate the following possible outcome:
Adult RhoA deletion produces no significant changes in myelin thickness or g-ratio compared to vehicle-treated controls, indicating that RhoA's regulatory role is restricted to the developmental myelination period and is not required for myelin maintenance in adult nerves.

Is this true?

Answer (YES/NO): NO